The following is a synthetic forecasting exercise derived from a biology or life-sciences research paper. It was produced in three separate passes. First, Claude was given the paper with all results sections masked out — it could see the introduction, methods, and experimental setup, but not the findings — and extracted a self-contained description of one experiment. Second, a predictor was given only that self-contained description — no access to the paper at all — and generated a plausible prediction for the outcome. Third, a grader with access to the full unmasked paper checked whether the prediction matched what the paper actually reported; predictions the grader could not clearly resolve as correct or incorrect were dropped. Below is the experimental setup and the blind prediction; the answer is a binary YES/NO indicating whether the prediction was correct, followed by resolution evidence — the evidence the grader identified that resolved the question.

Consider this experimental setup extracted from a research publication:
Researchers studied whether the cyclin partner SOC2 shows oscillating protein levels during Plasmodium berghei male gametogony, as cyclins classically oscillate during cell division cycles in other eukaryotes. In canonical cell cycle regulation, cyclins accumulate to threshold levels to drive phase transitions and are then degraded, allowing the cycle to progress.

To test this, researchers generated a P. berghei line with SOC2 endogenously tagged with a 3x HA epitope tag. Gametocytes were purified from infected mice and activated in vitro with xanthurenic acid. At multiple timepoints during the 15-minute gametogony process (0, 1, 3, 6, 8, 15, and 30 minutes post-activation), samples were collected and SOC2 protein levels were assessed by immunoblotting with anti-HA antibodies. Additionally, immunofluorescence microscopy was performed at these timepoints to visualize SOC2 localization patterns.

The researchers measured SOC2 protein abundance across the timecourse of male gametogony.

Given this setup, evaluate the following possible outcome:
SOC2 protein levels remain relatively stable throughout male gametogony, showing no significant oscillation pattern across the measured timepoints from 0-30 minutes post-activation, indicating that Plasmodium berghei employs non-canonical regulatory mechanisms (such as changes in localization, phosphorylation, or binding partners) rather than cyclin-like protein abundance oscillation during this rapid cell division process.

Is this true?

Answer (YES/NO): YES